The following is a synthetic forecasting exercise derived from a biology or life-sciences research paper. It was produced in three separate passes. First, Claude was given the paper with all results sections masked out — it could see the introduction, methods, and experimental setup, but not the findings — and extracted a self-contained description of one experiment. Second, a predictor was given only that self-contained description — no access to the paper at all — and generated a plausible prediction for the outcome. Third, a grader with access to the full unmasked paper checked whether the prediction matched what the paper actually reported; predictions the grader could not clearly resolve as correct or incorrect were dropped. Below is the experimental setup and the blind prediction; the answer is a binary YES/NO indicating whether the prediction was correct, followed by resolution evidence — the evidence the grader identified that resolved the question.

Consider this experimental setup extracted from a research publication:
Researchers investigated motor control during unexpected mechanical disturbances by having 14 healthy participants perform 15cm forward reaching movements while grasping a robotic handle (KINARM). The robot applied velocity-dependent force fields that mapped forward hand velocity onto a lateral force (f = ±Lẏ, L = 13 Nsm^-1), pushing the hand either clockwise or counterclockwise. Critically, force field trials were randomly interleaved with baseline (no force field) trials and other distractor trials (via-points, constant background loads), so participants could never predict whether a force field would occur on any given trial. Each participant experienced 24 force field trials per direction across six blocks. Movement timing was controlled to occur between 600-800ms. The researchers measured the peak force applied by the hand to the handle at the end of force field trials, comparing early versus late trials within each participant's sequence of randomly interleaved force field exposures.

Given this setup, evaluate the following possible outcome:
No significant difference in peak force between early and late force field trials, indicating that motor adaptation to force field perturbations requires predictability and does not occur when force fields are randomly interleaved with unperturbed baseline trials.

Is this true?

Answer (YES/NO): NO